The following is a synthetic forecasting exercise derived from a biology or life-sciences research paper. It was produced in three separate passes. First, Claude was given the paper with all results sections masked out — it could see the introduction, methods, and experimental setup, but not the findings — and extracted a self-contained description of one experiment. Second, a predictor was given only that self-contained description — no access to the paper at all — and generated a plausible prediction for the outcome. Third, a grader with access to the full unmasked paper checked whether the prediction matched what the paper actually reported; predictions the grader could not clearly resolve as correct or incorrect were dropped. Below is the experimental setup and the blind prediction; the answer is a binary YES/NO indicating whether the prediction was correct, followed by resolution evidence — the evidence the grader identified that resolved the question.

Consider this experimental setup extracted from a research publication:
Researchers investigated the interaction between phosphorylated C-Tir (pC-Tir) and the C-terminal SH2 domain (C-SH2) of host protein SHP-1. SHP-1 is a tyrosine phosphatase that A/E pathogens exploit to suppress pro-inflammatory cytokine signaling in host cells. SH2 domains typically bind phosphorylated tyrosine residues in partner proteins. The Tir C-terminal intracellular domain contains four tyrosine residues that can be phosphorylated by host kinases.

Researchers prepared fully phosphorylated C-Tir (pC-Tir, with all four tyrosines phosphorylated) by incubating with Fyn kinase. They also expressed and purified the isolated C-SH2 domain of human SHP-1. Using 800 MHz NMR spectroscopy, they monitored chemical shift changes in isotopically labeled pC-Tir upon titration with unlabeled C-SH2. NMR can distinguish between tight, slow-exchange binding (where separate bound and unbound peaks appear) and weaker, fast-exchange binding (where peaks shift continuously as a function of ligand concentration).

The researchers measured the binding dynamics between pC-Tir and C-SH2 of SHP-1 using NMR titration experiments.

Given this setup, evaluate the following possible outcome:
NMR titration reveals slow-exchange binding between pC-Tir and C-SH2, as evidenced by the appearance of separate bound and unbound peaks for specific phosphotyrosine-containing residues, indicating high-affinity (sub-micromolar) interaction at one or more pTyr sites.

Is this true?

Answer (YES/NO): NO